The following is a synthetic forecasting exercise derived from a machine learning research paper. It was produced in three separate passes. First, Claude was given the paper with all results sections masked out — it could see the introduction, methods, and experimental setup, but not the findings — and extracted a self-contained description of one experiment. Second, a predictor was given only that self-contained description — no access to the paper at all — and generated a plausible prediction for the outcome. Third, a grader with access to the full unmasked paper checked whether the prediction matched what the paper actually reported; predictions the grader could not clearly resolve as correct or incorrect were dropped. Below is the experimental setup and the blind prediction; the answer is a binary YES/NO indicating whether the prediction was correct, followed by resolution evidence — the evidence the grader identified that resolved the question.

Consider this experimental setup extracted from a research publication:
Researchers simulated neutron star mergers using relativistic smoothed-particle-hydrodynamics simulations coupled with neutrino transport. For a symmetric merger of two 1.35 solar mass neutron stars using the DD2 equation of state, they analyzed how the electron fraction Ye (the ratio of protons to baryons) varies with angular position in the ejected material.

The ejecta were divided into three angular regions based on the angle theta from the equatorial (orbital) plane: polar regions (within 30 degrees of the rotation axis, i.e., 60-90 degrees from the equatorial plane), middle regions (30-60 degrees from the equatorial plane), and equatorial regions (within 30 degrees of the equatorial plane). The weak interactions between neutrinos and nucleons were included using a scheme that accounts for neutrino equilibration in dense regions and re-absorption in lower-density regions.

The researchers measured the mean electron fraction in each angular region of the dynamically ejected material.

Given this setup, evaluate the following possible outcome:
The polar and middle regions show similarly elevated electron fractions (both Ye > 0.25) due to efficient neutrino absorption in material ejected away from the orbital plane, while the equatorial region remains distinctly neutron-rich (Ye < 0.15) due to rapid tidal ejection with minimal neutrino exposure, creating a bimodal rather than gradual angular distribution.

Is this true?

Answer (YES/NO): NO